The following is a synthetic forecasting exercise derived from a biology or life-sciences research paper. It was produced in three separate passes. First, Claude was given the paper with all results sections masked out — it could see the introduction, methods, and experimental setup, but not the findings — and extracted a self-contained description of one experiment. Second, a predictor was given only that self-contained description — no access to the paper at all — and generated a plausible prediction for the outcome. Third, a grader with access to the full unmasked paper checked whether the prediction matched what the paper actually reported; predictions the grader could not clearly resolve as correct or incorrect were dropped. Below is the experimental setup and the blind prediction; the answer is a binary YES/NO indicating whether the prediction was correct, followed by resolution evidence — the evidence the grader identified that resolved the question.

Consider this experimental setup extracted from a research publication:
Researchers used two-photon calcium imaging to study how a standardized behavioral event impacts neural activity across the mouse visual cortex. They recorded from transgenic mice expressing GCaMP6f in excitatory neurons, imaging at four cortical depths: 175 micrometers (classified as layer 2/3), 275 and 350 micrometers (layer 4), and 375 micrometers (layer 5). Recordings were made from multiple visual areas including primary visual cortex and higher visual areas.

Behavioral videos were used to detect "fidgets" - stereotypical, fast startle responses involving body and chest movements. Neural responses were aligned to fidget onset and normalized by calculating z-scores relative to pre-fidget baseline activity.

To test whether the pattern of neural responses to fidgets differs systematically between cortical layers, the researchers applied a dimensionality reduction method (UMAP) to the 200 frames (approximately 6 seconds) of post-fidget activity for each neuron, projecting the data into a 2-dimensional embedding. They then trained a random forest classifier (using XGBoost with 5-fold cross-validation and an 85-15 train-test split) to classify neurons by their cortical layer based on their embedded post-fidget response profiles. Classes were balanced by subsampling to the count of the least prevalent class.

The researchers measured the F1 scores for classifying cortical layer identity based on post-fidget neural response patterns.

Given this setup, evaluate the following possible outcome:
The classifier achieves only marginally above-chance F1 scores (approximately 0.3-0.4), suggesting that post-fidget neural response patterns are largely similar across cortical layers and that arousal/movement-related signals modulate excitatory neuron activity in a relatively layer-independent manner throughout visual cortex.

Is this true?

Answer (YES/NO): NO